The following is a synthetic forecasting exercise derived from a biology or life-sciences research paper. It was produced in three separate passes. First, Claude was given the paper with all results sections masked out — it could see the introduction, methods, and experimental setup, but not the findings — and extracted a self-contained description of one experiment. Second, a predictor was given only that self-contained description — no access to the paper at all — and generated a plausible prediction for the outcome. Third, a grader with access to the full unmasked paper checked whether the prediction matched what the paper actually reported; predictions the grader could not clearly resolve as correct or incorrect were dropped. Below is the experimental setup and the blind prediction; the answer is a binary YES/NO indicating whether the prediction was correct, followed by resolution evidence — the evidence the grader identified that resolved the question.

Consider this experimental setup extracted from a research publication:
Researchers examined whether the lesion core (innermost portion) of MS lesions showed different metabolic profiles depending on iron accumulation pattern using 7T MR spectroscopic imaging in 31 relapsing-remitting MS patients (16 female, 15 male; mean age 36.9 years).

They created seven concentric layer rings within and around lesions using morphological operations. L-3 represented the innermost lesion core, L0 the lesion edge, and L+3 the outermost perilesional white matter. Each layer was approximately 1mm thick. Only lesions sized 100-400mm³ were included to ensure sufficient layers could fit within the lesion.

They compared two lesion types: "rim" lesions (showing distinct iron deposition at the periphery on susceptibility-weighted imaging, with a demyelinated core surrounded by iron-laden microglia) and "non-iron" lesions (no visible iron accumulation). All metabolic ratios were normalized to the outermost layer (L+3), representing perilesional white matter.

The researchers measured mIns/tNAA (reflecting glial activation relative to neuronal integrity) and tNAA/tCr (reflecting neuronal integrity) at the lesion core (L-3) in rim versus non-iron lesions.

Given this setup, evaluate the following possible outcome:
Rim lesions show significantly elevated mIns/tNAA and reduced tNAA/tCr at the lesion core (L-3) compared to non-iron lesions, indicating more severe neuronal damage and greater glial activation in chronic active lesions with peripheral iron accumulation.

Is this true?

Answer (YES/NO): YES